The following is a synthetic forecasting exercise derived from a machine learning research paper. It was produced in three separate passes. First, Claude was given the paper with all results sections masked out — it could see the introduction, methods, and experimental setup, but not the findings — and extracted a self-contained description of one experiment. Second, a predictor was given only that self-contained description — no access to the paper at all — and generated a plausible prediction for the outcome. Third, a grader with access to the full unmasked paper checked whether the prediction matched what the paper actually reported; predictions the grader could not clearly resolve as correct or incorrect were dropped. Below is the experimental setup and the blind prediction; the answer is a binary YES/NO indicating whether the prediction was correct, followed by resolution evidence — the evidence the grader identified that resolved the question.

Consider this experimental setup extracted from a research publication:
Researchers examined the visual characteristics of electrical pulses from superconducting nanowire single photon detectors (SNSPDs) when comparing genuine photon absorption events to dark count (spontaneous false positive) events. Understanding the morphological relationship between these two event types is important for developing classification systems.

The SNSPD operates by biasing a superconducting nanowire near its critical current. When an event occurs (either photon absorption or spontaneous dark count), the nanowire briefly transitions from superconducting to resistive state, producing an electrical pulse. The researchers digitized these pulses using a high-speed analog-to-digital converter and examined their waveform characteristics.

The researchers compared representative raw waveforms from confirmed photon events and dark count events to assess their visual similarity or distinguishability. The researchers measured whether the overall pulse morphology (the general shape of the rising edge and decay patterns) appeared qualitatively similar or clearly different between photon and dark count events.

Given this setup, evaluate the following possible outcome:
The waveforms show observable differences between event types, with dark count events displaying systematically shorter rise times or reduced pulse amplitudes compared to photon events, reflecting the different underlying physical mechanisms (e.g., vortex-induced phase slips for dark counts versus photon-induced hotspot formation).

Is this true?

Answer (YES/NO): NO